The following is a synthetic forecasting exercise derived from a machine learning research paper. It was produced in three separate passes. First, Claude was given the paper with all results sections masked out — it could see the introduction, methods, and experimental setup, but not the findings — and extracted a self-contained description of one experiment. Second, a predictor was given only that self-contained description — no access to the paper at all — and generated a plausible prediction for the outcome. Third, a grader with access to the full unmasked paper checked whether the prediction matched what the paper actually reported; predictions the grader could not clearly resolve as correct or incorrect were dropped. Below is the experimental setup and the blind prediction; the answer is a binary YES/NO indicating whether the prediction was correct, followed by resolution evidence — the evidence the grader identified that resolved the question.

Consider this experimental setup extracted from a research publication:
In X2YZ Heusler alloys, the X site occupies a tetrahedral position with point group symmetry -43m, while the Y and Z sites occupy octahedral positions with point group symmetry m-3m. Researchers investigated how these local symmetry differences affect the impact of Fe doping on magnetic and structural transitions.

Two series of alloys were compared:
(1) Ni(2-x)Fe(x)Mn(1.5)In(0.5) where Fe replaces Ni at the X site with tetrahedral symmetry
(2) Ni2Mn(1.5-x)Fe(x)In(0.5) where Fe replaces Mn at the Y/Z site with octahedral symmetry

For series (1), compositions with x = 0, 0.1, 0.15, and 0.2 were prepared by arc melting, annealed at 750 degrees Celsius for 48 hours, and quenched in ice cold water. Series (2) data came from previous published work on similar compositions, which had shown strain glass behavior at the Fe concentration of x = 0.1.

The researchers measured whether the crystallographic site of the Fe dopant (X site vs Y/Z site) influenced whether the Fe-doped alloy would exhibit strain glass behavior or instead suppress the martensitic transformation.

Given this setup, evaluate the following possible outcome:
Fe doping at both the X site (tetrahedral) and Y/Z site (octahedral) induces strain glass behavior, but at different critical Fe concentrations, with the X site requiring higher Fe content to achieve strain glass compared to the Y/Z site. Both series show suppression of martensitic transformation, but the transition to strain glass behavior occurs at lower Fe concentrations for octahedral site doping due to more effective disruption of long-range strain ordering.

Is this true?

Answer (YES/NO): NO